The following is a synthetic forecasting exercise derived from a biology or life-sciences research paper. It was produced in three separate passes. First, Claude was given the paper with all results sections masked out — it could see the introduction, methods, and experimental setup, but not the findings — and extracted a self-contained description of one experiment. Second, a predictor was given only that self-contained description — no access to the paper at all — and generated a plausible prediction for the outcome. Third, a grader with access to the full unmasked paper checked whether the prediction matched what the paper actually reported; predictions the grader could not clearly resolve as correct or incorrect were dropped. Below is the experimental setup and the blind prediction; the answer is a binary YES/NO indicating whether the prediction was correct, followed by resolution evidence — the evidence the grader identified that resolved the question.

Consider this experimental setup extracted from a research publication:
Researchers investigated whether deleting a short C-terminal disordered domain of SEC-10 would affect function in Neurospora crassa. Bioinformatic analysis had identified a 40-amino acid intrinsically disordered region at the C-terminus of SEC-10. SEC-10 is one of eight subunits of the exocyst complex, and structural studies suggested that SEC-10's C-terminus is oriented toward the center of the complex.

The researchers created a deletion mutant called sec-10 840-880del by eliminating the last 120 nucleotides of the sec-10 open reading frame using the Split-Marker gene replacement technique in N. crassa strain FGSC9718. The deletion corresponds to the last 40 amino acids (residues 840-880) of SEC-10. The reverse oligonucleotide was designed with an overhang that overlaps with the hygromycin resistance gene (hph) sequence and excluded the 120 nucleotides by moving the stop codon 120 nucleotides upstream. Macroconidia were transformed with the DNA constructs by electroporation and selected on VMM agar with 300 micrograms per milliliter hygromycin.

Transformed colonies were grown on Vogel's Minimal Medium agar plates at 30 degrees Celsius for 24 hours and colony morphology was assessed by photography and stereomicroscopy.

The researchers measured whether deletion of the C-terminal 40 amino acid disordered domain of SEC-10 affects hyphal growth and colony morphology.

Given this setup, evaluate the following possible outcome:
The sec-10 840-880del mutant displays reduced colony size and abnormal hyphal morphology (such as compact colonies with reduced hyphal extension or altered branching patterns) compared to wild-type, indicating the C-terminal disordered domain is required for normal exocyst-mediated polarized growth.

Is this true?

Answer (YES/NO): NO